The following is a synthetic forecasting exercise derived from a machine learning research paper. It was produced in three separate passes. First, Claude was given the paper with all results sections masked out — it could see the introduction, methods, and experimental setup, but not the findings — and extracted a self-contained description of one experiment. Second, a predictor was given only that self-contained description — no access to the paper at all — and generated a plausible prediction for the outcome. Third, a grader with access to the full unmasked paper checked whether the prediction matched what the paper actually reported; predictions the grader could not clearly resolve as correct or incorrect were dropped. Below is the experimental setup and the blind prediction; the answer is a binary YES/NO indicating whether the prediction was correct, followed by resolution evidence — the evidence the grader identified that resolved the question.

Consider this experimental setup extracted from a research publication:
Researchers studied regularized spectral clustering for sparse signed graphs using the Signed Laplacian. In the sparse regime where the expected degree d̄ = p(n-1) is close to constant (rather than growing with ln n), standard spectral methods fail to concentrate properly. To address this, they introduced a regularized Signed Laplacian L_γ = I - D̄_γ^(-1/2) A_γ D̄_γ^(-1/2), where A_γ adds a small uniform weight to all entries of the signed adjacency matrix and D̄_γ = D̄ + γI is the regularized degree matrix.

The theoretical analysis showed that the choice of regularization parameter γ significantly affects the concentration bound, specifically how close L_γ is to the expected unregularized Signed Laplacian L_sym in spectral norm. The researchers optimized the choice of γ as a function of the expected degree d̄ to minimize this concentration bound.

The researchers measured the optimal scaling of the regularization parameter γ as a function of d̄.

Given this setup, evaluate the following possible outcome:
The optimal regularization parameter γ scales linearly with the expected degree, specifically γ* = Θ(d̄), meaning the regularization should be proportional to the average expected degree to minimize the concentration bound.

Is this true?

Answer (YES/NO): NO